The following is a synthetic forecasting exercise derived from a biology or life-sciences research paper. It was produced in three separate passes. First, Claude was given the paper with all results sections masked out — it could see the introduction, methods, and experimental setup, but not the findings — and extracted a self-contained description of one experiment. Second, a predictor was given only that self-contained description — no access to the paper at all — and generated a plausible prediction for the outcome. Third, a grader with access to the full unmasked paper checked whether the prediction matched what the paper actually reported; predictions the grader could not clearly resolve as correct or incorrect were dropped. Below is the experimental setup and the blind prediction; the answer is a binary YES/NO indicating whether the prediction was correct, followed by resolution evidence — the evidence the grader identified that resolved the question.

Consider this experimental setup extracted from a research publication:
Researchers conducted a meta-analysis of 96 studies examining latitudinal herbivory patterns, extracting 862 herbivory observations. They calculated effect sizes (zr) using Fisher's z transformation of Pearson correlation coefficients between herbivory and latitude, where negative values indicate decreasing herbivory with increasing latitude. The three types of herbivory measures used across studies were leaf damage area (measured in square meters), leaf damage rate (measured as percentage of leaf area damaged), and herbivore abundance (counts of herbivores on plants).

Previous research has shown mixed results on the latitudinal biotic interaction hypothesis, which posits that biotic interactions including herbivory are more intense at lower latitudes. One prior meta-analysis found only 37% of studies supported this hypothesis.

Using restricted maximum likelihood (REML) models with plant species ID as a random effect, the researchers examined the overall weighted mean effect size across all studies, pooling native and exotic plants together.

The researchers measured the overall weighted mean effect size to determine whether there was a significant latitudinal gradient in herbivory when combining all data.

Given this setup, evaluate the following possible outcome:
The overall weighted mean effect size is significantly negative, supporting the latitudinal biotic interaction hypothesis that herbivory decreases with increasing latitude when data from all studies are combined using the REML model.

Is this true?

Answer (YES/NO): YES